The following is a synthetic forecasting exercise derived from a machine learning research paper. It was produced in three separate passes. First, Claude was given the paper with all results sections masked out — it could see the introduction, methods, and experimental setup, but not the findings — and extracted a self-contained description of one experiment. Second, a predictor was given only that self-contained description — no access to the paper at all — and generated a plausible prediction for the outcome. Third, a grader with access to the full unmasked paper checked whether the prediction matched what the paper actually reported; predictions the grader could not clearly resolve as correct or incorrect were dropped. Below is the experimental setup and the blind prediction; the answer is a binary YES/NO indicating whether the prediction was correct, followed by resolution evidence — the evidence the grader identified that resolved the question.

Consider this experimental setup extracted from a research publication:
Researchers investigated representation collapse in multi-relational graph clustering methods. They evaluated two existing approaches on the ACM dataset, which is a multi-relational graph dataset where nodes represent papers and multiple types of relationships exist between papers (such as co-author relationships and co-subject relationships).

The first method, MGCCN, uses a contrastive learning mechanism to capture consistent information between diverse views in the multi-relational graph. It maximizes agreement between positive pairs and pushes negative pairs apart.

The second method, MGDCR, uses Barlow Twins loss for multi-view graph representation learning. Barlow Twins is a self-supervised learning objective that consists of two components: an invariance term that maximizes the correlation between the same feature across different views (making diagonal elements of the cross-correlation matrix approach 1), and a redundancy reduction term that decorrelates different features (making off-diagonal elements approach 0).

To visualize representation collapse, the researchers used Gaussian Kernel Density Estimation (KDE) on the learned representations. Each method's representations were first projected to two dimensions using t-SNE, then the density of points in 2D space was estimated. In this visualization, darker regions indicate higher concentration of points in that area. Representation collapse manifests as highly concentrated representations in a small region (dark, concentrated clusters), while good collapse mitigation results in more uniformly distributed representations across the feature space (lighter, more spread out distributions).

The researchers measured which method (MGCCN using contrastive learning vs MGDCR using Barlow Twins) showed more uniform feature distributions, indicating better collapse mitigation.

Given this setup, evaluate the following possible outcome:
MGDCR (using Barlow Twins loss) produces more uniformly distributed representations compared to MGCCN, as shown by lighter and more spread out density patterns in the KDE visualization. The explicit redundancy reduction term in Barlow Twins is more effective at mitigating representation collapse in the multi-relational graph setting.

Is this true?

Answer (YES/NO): YES